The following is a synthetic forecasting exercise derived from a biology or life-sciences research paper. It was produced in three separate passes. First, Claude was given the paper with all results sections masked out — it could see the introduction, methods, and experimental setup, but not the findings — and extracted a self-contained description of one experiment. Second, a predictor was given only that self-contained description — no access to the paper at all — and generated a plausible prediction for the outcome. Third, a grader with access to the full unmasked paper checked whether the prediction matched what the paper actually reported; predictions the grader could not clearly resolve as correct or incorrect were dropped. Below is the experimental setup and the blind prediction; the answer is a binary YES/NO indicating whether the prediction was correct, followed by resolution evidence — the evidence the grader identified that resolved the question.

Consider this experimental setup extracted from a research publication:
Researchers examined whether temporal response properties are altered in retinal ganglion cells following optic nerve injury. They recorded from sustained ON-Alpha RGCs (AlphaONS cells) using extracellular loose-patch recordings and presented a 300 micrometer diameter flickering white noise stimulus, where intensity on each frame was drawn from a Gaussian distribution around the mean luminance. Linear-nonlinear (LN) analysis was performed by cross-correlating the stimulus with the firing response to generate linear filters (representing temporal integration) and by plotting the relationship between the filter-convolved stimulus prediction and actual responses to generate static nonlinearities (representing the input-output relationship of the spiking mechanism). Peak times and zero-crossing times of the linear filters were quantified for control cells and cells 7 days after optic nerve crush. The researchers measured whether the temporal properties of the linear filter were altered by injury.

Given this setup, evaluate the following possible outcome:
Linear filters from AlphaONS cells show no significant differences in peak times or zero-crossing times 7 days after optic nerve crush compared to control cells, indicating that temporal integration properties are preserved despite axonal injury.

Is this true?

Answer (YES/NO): YES